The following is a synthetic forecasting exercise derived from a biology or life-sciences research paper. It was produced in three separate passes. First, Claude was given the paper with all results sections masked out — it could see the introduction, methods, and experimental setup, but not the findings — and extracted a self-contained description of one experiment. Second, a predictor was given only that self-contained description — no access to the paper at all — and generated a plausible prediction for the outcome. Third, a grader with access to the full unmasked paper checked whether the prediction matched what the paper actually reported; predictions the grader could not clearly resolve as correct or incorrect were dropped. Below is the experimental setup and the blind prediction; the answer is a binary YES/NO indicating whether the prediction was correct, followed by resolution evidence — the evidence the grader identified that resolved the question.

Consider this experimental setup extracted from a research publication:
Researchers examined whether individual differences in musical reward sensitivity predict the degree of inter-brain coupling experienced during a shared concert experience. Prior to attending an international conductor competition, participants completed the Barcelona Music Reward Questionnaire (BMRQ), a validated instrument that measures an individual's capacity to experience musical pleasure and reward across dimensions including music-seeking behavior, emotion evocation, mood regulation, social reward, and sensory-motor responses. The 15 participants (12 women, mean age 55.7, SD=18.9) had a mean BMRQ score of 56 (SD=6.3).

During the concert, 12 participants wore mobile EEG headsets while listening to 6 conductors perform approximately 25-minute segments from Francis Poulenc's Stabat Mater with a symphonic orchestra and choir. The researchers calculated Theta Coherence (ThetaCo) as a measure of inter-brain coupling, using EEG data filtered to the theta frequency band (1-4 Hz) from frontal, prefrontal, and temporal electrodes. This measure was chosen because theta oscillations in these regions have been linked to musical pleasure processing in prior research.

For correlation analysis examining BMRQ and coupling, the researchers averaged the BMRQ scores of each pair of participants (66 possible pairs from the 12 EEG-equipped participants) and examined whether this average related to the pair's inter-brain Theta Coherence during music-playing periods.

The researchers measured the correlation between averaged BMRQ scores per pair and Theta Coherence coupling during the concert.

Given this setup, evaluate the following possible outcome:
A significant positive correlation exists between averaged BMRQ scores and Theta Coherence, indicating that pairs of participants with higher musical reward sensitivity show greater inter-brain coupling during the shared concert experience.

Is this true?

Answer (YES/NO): NO